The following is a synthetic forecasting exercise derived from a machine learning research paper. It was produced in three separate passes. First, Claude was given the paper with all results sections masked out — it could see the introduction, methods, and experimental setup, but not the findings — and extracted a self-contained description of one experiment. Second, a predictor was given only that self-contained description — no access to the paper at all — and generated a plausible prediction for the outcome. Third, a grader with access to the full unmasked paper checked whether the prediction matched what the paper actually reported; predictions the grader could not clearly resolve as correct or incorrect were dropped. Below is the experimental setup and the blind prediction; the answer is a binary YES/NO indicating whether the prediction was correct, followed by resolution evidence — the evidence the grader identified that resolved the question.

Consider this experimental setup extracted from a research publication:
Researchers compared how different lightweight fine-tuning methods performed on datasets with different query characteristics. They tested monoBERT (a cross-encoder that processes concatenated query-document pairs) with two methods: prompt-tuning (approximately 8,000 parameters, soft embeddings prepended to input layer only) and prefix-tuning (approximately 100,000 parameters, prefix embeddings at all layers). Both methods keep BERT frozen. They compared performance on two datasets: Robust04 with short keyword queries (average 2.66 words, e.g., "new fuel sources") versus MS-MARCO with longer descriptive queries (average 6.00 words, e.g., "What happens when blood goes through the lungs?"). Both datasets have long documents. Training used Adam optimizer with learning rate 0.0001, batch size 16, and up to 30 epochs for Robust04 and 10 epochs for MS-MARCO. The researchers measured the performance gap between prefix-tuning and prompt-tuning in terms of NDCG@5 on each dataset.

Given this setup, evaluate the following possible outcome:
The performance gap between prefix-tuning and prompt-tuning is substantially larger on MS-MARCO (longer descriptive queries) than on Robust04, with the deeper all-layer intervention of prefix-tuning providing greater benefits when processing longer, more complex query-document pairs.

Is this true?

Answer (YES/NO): YES